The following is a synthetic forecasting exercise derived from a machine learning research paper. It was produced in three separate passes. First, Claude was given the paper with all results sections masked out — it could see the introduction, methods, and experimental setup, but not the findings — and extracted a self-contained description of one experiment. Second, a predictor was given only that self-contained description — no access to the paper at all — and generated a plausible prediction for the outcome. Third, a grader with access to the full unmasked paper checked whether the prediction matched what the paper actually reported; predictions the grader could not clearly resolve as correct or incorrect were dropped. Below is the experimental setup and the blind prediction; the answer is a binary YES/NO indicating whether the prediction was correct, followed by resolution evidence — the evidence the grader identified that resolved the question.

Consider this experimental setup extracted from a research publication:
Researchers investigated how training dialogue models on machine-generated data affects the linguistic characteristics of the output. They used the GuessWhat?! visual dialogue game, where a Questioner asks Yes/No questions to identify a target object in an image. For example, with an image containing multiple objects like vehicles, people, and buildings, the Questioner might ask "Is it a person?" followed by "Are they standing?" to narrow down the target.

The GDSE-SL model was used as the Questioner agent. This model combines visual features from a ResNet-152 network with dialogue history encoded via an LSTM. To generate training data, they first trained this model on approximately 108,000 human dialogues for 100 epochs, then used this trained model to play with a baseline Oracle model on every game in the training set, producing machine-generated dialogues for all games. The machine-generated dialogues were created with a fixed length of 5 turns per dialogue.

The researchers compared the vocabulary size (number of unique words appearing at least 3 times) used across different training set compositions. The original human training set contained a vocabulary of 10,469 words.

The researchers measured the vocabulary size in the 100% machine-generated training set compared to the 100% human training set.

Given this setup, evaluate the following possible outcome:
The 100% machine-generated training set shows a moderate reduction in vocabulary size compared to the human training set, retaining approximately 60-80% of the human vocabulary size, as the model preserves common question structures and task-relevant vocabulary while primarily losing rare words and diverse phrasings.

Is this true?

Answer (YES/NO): NO